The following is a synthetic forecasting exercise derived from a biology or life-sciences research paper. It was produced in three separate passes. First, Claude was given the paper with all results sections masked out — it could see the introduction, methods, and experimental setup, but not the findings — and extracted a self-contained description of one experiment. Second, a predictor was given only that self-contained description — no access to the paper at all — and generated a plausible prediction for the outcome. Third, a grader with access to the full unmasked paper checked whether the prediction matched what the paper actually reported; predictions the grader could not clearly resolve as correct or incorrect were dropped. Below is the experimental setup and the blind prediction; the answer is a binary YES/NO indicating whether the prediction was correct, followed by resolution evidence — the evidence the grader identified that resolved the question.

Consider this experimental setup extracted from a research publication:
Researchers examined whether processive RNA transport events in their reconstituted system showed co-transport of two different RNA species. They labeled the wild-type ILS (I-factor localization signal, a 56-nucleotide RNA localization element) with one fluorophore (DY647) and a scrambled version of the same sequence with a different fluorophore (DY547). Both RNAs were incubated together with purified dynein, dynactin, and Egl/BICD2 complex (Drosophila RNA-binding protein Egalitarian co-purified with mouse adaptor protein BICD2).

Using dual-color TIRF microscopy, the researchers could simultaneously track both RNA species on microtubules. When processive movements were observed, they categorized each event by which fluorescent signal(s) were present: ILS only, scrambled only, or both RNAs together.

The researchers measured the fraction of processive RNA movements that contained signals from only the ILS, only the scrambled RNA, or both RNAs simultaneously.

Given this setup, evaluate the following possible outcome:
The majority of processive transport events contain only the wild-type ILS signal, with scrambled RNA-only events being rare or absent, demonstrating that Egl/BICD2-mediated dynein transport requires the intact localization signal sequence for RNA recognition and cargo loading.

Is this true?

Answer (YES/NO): YES